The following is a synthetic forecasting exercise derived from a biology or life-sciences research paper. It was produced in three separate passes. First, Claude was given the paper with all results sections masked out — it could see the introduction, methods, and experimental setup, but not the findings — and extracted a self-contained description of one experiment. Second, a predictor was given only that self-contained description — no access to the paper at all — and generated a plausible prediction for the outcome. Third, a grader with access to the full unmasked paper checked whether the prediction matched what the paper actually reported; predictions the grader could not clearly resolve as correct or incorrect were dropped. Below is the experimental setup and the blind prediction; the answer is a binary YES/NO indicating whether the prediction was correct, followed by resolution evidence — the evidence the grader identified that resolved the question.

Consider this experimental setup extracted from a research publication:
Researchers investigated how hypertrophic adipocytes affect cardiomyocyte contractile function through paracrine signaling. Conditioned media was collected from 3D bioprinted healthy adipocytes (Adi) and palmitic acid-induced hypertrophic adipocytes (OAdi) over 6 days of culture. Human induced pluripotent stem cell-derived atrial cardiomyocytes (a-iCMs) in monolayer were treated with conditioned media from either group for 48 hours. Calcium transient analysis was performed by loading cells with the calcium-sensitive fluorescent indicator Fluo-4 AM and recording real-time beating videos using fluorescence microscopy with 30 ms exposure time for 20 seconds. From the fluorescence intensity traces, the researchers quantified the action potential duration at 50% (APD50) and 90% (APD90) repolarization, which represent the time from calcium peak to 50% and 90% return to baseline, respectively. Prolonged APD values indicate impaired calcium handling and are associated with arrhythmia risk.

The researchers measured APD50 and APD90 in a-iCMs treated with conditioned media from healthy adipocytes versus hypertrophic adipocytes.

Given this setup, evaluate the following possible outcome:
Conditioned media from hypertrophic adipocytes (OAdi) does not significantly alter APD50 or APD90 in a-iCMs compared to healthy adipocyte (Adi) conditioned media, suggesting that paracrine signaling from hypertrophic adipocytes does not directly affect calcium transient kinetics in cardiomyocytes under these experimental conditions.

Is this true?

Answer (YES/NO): NO